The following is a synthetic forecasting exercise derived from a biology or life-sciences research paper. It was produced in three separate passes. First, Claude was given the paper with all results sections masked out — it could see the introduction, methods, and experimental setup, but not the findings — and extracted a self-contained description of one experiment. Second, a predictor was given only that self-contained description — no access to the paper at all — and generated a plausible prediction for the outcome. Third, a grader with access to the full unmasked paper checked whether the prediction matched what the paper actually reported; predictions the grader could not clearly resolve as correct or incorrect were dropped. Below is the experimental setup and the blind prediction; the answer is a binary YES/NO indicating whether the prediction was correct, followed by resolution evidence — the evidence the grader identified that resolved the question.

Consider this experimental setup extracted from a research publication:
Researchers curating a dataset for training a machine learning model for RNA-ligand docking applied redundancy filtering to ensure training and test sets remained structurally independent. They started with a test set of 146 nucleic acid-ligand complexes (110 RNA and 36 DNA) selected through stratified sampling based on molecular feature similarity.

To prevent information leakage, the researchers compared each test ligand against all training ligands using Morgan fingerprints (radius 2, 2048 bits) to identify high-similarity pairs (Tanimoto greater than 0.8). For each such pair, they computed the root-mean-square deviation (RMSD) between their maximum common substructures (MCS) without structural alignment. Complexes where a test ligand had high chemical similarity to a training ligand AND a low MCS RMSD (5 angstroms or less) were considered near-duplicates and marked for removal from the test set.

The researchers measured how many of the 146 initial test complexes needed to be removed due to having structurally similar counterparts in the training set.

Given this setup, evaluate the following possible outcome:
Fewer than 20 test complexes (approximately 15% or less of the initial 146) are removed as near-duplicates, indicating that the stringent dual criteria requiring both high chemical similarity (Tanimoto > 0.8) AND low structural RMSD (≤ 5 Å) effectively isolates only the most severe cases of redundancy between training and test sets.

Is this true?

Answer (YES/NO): YES